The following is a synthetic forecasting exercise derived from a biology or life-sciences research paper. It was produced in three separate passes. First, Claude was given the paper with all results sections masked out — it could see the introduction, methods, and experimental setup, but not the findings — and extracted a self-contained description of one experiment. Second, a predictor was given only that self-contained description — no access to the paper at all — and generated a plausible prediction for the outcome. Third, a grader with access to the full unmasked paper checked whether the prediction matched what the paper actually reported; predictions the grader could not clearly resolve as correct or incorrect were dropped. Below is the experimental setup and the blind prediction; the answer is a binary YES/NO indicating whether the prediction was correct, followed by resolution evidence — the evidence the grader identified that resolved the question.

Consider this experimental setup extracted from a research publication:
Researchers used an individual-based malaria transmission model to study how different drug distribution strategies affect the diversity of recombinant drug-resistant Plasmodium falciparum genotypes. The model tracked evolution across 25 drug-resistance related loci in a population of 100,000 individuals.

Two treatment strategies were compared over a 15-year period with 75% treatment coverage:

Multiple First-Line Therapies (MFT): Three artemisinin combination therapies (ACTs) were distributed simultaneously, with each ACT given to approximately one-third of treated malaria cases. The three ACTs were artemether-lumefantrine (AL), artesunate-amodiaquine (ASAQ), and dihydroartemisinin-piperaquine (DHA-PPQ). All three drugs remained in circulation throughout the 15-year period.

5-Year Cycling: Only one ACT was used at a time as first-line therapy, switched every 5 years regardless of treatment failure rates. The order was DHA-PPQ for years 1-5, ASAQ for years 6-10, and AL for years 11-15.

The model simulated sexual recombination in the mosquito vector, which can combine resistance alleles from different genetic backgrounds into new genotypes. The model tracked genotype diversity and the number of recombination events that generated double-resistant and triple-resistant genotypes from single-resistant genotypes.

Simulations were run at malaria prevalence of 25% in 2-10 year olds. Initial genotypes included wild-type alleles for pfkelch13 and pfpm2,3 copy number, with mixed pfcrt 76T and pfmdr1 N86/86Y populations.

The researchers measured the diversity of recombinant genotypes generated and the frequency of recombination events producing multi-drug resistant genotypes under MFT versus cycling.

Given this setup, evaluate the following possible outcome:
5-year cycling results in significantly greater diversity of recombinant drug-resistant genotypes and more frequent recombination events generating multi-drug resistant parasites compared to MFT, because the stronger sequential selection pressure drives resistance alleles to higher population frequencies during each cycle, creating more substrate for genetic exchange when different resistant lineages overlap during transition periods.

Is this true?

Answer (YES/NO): NO